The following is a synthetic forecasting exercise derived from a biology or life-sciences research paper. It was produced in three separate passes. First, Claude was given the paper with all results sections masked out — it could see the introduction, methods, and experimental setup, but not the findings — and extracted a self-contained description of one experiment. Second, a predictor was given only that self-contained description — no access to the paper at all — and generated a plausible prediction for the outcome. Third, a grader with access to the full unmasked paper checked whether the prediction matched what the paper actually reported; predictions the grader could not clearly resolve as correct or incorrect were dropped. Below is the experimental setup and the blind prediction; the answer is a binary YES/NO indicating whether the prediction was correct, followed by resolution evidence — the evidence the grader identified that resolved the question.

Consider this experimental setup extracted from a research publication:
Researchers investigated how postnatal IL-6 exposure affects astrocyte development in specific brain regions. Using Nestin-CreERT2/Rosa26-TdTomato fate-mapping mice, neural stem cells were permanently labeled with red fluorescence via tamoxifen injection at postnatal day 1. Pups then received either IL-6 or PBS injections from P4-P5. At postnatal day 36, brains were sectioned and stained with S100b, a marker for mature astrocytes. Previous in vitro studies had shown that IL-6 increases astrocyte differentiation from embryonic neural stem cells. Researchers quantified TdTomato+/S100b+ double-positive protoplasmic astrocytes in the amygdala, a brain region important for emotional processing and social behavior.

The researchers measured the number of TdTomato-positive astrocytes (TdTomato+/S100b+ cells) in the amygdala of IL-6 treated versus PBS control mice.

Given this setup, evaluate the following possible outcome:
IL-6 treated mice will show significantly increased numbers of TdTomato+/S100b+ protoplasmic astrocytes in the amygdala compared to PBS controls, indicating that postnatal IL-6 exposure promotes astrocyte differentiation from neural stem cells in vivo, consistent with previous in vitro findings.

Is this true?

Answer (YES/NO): NO